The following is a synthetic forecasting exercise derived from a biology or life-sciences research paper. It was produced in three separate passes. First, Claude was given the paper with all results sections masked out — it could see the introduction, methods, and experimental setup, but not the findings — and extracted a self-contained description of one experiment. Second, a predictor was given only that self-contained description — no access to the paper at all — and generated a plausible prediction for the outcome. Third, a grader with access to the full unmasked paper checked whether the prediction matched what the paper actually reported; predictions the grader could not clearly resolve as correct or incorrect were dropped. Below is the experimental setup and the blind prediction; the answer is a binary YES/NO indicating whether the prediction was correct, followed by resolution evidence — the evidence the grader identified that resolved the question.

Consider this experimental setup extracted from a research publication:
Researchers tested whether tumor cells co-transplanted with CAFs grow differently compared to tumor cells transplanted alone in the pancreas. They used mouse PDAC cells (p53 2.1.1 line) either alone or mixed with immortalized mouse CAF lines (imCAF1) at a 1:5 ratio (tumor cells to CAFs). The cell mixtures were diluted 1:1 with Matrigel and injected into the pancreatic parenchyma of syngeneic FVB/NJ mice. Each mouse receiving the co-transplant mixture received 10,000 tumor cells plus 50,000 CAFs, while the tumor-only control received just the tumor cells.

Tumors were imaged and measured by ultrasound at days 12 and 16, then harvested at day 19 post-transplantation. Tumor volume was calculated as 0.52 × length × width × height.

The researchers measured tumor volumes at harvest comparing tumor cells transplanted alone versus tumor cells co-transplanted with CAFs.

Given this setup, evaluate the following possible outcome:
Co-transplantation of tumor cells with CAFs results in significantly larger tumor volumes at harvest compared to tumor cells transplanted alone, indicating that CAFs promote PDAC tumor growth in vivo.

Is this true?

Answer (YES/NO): YES